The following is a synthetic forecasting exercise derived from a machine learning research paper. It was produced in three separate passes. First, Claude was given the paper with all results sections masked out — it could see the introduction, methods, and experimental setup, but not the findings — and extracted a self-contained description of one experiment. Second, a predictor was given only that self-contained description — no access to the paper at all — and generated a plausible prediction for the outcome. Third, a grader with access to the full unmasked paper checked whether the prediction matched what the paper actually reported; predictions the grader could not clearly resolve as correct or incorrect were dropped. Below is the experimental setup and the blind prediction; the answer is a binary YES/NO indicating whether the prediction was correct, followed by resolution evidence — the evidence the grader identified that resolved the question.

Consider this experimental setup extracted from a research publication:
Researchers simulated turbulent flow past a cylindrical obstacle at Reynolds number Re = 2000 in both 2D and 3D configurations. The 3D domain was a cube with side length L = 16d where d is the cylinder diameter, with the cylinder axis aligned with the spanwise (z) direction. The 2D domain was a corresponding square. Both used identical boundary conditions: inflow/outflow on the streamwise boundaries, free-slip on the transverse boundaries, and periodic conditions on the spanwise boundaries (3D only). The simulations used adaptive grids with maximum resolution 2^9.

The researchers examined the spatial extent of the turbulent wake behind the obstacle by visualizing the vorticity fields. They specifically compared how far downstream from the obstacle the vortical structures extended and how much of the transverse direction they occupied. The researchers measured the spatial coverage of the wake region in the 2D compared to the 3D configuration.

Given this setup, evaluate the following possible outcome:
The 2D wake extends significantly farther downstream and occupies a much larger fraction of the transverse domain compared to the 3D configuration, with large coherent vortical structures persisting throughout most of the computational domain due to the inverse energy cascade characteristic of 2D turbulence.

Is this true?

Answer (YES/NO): NO